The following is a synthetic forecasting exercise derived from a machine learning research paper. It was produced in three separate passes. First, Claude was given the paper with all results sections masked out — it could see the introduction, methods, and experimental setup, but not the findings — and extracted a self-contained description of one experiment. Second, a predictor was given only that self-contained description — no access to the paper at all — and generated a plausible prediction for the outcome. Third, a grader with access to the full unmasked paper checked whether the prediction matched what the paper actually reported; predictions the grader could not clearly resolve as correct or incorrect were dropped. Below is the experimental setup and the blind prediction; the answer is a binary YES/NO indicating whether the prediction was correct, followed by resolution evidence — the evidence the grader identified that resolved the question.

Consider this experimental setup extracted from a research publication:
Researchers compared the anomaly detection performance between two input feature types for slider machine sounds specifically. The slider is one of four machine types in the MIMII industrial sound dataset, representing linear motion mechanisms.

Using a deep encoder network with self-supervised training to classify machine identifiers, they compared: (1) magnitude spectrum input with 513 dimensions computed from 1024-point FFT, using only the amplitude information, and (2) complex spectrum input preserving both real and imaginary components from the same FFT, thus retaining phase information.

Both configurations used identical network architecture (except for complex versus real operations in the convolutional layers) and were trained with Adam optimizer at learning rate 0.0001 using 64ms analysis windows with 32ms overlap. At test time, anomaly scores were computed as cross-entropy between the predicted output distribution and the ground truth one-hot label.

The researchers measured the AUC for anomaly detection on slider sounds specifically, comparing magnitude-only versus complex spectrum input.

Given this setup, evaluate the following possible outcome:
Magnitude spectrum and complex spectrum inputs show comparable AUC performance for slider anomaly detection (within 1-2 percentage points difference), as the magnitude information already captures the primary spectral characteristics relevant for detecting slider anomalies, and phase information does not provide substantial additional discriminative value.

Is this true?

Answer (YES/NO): YES